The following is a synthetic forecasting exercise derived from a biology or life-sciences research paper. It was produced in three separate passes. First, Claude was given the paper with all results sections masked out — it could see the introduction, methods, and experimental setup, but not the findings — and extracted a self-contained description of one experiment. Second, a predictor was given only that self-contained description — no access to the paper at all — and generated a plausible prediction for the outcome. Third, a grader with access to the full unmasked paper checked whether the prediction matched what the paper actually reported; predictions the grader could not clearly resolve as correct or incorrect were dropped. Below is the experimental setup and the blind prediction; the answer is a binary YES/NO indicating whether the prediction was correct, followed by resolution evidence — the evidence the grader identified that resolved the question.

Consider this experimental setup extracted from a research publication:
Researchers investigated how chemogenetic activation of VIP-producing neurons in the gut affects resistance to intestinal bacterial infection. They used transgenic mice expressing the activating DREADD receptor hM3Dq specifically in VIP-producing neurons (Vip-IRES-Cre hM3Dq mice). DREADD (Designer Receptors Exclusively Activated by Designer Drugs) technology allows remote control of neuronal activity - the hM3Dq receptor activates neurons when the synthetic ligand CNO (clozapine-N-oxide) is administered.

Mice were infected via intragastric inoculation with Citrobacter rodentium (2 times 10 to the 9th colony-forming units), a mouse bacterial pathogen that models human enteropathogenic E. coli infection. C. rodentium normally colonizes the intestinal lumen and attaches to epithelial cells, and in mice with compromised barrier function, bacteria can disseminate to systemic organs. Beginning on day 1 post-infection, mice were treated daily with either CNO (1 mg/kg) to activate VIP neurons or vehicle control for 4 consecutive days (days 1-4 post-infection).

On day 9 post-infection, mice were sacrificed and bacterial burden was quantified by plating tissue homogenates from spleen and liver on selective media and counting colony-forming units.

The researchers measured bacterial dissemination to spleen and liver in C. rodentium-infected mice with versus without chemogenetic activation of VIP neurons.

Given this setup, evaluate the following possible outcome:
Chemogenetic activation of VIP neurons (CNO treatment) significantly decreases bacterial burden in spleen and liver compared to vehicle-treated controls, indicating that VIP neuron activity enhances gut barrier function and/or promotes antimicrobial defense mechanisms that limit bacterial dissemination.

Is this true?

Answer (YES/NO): NO